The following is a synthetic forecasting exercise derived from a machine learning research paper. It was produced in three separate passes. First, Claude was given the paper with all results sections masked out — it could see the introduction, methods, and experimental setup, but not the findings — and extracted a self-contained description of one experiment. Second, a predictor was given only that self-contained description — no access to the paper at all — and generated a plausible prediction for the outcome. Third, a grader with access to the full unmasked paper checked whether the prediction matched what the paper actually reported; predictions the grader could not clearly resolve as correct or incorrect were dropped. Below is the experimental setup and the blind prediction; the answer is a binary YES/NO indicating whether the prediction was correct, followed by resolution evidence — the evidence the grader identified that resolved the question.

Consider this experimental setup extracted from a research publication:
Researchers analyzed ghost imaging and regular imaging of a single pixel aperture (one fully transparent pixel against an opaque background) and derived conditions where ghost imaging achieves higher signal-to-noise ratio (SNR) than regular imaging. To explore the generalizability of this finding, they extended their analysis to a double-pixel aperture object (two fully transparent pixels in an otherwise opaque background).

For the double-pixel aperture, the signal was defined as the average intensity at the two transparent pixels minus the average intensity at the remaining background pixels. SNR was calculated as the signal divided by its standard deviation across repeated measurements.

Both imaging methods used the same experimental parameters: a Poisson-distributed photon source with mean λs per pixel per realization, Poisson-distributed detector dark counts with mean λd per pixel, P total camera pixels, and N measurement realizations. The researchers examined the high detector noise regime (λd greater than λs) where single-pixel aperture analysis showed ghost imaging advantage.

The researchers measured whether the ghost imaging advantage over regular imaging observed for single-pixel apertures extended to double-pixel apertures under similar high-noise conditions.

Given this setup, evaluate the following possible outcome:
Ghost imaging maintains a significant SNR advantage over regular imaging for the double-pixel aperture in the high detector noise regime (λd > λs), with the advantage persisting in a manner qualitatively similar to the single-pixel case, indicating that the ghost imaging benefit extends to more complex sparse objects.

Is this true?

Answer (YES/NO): YES